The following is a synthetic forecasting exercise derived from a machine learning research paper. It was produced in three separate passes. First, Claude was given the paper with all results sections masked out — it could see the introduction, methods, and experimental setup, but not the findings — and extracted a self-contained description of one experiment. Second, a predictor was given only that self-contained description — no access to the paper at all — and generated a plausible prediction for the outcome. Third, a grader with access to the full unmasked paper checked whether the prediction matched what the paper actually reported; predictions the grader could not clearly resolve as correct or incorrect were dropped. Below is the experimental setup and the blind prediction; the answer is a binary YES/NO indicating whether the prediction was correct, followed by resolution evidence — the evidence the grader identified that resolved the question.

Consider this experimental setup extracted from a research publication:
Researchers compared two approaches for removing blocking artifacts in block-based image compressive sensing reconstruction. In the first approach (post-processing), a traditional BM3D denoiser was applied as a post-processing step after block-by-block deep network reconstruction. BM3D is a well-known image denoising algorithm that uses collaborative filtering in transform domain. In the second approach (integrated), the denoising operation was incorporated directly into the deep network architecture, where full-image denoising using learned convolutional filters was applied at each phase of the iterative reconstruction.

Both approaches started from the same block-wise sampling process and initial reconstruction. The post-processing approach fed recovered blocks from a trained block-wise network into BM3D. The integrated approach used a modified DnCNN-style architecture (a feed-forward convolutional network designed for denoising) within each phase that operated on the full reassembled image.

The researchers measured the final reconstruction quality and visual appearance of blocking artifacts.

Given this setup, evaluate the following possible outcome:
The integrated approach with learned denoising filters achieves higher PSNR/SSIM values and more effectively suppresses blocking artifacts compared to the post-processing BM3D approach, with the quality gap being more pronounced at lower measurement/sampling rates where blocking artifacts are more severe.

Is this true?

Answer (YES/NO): NO